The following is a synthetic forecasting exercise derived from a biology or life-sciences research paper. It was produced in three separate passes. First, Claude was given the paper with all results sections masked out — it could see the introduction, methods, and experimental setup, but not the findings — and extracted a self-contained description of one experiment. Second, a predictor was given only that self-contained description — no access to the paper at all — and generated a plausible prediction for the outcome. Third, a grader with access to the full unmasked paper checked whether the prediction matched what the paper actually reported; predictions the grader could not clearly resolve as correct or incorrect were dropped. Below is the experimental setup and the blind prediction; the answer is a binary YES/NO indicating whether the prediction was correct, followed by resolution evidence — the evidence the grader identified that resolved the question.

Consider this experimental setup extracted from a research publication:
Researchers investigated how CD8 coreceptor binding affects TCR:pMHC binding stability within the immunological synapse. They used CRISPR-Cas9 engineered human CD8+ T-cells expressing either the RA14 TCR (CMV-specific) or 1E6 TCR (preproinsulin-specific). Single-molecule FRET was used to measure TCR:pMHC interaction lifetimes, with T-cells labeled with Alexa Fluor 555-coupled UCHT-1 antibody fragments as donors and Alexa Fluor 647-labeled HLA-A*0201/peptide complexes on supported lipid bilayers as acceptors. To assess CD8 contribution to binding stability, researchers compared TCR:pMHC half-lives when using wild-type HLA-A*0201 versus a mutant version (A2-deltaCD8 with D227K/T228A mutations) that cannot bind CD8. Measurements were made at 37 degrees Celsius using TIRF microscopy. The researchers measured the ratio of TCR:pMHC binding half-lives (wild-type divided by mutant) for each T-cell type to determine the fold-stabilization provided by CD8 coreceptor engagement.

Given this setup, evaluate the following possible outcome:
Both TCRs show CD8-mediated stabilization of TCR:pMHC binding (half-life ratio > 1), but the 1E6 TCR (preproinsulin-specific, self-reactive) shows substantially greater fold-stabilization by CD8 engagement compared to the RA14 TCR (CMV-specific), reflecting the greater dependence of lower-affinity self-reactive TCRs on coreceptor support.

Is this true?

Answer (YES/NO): NO